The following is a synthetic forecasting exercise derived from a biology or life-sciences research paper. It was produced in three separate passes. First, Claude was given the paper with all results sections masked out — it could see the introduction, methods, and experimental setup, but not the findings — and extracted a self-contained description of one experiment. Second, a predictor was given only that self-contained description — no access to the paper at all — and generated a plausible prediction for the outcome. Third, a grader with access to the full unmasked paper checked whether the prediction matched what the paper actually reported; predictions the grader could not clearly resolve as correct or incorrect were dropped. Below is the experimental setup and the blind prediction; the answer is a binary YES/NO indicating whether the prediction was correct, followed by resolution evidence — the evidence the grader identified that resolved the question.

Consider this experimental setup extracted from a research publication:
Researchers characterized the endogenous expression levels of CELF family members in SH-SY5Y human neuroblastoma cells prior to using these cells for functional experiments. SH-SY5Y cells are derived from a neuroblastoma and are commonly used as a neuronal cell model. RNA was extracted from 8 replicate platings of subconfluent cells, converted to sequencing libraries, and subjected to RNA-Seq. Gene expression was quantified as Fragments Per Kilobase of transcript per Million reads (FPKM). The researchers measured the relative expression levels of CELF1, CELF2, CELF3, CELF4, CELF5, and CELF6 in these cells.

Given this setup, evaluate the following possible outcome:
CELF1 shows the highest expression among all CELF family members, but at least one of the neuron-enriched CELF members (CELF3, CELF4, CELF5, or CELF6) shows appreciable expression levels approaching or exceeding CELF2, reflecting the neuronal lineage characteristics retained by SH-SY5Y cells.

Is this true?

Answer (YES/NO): NO